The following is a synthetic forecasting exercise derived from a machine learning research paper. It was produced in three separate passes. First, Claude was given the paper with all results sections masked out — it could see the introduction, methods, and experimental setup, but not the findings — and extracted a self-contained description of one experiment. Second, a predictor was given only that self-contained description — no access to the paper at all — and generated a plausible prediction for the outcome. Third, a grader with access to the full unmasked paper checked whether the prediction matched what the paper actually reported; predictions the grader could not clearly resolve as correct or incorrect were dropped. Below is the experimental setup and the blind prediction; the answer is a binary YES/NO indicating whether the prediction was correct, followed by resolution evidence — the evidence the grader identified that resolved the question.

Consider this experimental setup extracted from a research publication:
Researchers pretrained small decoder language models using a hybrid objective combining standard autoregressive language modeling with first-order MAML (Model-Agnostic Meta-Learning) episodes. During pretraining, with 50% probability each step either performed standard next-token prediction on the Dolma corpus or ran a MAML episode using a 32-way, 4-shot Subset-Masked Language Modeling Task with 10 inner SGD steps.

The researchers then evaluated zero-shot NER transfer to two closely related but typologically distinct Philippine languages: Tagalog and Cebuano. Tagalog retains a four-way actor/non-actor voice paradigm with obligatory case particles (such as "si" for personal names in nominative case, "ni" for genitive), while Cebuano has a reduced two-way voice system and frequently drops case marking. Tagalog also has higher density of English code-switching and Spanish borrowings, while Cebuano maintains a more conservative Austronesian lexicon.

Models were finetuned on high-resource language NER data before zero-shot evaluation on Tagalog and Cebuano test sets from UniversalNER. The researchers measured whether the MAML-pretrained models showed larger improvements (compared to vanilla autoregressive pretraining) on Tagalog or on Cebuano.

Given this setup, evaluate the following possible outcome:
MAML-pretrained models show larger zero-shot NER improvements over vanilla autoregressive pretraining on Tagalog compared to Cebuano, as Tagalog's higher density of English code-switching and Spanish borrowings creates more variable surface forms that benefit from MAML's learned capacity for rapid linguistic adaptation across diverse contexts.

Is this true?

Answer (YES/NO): NO